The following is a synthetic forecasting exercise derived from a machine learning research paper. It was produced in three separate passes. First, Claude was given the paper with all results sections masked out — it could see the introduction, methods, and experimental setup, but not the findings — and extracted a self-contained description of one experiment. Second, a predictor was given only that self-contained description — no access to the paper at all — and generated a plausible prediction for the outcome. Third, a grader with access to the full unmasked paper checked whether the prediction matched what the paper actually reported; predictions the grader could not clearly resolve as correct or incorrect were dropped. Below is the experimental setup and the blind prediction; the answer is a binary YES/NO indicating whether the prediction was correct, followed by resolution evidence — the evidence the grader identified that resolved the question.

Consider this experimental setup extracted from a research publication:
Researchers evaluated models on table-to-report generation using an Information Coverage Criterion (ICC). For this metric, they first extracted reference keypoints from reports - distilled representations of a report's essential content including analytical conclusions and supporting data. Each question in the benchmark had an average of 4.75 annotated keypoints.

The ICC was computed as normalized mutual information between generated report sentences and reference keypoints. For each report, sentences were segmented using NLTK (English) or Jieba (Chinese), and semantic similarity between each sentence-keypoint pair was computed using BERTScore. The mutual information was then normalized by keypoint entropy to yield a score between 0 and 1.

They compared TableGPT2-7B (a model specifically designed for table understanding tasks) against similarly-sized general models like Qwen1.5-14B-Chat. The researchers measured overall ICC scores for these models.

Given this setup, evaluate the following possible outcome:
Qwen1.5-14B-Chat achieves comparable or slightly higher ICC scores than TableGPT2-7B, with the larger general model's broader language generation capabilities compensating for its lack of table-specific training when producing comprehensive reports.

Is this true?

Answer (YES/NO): YES